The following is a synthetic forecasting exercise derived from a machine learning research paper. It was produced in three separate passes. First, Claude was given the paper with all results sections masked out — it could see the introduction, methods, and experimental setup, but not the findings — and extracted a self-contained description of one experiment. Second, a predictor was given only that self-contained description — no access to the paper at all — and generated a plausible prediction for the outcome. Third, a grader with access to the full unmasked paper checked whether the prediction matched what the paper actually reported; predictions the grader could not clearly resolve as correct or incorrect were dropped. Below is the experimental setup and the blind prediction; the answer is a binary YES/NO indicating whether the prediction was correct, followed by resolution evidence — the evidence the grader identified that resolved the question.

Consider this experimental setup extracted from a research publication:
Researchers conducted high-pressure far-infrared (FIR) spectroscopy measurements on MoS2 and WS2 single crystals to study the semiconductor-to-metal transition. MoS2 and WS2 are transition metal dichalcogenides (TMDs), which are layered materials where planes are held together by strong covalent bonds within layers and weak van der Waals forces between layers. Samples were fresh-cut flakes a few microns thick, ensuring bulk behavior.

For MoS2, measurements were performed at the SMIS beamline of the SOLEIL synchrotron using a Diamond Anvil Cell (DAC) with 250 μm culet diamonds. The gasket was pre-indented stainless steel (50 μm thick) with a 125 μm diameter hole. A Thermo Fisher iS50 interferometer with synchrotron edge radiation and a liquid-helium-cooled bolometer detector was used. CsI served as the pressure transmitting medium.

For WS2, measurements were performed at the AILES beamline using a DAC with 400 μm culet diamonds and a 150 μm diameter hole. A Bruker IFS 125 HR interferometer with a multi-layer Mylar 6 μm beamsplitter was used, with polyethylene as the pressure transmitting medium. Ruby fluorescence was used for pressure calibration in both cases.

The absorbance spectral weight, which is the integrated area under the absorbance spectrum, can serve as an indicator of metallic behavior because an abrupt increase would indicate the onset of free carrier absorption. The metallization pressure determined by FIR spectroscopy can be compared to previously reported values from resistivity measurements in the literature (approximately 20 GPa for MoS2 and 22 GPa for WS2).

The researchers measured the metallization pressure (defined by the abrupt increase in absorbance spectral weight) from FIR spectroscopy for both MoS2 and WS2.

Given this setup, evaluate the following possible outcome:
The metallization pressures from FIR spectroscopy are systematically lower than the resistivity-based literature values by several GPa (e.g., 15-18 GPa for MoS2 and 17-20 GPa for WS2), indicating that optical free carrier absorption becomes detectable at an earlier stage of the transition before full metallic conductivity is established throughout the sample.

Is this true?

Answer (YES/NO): NO